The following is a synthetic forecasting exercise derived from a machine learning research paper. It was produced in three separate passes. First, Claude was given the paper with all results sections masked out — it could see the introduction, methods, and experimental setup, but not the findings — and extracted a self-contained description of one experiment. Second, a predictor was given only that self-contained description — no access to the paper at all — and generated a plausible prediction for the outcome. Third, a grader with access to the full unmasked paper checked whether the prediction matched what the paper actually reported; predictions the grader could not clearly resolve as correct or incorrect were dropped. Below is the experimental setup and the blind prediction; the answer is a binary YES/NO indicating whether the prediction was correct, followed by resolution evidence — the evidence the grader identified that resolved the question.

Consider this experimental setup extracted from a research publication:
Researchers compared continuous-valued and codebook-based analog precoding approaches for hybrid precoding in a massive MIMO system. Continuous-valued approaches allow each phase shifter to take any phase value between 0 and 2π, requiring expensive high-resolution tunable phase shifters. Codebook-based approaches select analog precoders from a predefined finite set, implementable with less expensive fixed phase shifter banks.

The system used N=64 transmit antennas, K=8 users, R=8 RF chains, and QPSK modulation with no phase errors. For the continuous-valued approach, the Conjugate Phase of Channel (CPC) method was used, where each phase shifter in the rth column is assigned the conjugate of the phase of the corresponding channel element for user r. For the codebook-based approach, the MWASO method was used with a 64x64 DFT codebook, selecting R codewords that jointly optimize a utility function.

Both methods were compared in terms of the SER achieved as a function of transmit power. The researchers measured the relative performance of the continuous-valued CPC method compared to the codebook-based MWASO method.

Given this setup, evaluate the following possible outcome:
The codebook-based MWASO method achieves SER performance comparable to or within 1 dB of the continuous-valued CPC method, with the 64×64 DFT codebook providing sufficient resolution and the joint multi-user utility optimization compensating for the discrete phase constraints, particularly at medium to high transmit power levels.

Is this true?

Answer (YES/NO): NO